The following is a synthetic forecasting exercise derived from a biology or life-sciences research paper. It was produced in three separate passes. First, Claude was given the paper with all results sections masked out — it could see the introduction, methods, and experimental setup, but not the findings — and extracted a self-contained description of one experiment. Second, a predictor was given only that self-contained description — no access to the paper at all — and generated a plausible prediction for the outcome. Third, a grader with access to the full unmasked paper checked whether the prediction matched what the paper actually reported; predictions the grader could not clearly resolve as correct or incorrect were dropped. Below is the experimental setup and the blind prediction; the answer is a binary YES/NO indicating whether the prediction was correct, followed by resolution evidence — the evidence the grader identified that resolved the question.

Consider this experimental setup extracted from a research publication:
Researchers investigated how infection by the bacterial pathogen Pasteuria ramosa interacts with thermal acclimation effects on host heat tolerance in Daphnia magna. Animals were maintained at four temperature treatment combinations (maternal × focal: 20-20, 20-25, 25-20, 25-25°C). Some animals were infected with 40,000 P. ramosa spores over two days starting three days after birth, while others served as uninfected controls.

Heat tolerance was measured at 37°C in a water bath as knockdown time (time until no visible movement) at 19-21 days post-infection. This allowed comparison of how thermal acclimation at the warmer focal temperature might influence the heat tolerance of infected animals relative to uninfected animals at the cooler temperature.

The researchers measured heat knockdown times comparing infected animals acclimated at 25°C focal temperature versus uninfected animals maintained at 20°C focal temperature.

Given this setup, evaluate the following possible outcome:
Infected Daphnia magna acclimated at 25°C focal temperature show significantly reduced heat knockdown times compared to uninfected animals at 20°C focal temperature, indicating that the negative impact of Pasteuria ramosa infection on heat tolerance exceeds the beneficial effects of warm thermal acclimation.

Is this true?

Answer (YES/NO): NO